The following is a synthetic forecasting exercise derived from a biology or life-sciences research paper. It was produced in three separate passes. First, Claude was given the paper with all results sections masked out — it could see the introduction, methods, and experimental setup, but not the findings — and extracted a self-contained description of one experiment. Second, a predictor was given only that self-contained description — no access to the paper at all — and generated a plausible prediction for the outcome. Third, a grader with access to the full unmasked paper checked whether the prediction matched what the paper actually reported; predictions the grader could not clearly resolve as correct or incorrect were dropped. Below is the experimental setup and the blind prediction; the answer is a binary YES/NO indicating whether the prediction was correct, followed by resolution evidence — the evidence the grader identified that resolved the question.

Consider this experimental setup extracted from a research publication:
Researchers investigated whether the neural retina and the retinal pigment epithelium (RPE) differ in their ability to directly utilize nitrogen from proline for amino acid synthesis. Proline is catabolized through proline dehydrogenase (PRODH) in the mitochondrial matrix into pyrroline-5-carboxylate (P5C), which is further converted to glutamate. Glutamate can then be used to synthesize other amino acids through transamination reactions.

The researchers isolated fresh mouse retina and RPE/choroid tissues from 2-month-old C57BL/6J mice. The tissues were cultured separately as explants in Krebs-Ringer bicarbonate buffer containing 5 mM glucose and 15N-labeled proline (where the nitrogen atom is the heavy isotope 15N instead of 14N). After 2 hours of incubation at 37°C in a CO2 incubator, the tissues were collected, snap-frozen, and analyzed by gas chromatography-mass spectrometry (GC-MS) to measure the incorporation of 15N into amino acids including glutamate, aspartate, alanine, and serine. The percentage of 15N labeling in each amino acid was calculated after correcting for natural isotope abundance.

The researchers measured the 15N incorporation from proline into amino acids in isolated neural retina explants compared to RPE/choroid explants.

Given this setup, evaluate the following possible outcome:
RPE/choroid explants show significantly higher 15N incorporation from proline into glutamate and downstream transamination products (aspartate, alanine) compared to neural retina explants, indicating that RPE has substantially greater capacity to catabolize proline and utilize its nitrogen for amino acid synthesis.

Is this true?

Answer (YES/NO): YES